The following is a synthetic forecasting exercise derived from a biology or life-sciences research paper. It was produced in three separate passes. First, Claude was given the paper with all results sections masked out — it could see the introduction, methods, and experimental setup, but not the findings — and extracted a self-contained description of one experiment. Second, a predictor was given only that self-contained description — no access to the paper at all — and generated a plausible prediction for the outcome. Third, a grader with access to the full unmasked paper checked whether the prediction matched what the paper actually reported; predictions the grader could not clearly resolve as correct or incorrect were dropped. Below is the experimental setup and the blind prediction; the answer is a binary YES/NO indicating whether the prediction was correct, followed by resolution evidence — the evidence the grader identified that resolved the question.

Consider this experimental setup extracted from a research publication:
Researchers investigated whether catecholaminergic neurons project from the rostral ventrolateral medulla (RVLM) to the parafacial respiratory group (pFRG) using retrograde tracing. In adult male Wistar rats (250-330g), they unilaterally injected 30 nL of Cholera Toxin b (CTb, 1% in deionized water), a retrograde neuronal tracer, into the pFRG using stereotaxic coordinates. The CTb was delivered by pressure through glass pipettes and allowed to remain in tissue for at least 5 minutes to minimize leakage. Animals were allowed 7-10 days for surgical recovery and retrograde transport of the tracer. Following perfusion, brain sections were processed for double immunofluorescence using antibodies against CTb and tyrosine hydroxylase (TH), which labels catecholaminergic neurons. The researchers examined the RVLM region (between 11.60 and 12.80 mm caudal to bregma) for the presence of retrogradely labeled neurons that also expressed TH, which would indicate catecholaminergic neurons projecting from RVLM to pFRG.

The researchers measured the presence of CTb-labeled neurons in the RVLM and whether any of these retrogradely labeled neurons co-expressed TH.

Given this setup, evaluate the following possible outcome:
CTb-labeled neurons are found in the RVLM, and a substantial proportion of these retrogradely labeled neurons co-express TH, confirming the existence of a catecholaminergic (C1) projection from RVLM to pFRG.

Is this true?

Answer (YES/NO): YES